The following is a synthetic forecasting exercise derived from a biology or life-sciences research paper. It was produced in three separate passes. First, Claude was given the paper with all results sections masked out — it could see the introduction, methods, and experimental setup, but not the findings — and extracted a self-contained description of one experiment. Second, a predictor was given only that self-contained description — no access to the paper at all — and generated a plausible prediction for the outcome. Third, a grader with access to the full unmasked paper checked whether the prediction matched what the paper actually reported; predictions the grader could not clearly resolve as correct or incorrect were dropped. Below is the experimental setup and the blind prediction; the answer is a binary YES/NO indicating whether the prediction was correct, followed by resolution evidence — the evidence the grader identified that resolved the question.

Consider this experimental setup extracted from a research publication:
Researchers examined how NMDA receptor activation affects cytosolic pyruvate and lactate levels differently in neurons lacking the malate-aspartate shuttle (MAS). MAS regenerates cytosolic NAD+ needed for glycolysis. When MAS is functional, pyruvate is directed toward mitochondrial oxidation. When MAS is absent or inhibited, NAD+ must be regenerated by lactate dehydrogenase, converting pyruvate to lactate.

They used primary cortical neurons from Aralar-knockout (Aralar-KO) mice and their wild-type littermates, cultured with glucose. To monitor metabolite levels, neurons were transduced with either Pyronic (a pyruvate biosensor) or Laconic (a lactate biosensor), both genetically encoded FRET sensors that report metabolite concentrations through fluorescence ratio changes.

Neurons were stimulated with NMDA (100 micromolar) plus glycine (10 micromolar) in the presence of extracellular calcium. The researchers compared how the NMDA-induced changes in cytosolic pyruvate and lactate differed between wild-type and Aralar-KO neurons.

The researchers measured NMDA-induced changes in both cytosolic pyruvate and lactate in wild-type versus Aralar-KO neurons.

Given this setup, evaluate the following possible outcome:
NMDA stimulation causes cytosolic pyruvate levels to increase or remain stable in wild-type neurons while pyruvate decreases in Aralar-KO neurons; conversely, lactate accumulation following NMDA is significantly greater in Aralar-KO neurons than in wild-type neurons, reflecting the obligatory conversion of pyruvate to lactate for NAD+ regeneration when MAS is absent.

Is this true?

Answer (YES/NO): NO